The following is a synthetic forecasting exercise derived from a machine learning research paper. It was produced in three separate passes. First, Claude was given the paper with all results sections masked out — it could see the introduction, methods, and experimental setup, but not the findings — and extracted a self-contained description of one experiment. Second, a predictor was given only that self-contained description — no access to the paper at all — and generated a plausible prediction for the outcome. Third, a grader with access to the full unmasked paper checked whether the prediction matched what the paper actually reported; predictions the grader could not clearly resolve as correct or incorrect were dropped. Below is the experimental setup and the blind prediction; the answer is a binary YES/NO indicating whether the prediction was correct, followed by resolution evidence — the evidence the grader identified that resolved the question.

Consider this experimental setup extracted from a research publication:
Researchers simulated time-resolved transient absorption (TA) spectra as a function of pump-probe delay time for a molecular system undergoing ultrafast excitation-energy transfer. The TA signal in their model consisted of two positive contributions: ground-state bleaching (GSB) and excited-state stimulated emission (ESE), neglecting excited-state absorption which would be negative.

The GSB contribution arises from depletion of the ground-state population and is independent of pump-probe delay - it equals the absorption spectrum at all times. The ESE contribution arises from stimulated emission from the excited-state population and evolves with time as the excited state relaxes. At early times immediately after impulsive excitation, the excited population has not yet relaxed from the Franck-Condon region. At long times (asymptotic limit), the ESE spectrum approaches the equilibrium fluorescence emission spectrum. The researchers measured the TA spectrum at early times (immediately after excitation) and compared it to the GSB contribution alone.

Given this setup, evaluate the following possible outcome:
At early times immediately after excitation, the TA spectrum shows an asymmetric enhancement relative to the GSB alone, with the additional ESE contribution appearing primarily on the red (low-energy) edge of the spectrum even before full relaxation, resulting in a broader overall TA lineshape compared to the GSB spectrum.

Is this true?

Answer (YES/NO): NO